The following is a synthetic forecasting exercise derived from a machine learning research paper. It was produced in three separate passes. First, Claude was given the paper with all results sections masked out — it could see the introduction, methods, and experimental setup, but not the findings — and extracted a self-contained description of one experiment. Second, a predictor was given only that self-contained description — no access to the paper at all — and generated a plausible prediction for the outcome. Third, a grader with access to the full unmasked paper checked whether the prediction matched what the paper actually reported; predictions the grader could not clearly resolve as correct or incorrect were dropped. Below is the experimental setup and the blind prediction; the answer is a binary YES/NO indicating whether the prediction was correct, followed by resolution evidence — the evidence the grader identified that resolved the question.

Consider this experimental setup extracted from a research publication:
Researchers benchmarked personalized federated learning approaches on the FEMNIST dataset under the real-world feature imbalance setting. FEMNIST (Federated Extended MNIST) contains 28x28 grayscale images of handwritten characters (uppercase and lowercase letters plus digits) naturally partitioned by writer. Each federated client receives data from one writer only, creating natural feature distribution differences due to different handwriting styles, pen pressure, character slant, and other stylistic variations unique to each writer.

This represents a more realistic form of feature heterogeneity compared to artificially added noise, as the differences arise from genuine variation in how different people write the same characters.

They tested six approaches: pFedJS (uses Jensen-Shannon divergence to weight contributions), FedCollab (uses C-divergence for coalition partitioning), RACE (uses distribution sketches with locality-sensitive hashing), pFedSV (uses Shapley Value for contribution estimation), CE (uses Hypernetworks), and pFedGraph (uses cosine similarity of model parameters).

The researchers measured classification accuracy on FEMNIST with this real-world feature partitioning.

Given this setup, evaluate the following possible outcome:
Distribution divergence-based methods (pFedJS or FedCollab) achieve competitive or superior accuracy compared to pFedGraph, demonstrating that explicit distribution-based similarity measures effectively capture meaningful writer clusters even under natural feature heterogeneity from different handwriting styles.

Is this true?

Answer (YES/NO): YES